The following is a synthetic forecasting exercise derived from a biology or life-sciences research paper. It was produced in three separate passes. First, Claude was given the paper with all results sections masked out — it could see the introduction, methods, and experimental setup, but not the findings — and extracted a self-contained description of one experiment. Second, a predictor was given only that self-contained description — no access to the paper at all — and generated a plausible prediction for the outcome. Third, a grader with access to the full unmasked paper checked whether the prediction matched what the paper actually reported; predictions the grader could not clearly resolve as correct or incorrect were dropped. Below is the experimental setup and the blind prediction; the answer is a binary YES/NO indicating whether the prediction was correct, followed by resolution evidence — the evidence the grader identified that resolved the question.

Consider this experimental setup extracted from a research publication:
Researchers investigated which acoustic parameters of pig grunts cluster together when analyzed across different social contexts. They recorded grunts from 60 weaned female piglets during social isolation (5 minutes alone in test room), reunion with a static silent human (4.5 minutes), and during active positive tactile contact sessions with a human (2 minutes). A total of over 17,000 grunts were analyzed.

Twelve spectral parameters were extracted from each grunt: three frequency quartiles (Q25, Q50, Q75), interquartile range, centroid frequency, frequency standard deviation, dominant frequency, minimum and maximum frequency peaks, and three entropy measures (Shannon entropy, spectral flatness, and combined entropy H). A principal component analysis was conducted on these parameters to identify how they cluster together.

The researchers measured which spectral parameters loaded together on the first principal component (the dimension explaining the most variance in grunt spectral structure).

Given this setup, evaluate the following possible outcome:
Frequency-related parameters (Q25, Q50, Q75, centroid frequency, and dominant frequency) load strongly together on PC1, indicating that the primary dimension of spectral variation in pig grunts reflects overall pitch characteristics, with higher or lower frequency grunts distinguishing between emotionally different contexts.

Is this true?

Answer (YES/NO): NO